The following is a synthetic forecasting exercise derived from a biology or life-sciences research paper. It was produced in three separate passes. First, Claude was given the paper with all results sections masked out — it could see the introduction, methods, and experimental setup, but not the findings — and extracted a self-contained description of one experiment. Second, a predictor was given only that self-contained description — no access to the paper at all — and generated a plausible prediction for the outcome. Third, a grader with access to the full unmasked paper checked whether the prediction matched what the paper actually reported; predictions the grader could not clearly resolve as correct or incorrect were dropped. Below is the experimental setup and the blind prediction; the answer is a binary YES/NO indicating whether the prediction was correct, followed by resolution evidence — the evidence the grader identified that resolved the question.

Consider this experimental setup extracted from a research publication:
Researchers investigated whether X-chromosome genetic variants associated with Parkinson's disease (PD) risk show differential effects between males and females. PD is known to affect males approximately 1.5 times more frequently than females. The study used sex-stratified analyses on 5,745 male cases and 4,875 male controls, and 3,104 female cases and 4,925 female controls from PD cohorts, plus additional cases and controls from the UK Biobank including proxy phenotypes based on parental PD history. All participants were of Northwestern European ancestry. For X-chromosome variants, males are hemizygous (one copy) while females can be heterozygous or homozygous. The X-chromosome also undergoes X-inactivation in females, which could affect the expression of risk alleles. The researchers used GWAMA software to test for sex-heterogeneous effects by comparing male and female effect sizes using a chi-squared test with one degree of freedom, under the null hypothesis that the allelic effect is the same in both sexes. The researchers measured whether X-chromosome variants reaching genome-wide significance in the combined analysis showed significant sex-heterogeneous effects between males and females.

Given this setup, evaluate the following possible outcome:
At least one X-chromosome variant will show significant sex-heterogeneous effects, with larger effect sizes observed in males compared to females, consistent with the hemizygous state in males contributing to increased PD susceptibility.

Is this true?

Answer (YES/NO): NO